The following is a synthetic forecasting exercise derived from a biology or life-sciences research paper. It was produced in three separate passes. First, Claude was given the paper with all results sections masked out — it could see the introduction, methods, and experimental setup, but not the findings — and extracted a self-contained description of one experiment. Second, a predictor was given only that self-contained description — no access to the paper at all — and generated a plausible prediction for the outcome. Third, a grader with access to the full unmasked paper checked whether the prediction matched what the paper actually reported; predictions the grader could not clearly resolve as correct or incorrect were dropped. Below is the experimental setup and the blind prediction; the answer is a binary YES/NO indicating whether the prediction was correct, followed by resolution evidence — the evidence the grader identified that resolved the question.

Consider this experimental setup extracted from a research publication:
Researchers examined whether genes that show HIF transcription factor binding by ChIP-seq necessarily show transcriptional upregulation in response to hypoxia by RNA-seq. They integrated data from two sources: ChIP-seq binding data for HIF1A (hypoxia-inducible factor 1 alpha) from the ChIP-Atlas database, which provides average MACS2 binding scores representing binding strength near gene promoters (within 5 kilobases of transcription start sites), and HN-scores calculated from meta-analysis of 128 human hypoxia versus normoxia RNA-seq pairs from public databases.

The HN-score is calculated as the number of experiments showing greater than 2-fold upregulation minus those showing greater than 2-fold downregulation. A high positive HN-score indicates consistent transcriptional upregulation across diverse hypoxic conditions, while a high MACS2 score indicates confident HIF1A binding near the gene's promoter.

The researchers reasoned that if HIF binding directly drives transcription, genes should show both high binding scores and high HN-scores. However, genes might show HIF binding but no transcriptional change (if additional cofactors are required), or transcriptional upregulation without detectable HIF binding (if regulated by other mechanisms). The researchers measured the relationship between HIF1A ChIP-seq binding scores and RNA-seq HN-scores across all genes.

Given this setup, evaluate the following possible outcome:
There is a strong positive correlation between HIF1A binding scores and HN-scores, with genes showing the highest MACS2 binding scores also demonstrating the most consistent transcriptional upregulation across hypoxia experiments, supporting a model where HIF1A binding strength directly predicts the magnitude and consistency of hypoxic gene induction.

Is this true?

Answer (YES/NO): NO